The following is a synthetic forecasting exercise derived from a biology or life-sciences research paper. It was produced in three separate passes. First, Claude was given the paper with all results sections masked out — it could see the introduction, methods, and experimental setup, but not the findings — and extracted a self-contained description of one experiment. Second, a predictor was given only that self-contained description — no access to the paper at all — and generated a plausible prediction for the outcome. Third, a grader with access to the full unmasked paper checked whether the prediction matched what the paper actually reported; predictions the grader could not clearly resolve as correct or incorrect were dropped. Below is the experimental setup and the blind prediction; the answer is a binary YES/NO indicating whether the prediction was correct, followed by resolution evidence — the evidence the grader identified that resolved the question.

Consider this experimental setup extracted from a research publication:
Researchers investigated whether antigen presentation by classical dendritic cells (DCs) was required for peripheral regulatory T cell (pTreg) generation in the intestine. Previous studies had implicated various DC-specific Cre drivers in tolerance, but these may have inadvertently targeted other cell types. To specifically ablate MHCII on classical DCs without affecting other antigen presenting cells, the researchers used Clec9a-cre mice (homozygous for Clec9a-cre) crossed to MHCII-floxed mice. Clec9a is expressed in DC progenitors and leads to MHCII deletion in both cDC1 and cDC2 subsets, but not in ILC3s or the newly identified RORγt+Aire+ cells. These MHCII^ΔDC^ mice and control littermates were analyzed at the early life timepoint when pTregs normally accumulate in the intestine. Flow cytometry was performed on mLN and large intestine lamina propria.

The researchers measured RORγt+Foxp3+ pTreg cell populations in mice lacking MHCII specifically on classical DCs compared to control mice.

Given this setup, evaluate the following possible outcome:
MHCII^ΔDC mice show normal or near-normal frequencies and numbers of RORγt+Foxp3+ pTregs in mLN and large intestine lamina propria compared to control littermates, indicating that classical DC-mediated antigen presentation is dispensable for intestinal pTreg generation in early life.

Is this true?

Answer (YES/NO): YES